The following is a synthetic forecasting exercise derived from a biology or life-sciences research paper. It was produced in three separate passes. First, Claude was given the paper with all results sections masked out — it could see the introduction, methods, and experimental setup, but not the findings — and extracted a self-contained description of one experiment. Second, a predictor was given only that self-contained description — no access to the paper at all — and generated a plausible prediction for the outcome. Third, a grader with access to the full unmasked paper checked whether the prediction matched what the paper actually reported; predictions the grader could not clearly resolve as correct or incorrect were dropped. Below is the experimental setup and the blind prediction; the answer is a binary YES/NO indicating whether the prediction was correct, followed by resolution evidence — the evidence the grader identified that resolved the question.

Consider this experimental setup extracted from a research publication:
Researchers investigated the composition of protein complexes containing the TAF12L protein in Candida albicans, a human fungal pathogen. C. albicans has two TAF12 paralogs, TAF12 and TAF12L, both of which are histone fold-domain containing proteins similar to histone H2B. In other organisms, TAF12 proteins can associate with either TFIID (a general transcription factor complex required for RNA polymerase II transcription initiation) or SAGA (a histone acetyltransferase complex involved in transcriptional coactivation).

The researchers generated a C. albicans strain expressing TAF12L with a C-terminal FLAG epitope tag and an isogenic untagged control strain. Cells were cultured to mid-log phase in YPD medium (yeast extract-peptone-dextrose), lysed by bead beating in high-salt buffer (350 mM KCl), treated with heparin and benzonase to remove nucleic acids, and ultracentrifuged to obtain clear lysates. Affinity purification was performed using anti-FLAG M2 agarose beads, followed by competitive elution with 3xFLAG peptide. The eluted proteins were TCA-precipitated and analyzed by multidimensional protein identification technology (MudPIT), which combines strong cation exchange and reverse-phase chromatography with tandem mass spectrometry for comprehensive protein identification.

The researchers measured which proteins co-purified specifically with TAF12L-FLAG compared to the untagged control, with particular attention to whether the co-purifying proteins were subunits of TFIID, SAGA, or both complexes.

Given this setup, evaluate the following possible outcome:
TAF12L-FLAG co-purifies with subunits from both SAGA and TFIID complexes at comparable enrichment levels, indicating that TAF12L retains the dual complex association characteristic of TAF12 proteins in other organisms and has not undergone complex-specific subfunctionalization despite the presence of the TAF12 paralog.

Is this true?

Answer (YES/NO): NO